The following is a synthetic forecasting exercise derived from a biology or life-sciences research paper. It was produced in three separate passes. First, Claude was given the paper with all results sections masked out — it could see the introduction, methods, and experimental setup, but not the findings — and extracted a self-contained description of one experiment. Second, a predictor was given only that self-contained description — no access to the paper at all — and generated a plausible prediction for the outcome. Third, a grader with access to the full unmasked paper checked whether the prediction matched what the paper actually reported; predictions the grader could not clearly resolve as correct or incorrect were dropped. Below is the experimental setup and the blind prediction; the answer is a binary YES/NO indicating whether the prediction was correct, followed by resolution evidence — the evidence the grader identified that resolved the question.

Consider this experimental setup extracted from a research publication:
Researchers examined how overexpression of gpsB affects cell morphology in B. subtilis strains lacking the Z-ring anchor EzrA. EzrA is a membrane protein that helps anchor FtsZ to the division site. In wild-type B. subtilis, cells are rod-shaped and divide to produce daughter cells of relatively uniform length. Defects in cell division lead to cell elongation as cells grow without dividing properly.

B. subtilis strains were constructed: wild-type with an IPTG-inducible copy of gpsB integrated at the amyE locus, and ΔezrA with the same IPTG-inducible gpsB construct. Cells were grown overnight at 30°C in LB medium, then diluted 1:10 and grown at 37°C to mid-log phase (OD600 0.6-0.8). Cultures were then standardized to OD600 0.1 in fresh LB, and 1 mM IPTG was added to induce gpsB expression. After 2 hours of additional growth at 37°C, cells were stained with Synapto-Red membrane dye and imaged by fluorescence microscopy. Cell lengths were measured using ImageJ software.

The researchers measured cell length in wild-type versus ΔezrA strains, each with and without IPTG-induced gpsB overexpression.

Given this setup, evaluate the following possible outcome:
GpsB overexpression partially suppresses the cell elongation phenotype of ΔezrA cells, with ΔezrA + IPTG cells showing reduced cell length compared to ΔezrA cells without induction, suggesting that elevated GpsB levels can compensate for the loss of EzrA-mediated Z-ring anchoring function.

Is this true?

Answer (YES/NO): NO